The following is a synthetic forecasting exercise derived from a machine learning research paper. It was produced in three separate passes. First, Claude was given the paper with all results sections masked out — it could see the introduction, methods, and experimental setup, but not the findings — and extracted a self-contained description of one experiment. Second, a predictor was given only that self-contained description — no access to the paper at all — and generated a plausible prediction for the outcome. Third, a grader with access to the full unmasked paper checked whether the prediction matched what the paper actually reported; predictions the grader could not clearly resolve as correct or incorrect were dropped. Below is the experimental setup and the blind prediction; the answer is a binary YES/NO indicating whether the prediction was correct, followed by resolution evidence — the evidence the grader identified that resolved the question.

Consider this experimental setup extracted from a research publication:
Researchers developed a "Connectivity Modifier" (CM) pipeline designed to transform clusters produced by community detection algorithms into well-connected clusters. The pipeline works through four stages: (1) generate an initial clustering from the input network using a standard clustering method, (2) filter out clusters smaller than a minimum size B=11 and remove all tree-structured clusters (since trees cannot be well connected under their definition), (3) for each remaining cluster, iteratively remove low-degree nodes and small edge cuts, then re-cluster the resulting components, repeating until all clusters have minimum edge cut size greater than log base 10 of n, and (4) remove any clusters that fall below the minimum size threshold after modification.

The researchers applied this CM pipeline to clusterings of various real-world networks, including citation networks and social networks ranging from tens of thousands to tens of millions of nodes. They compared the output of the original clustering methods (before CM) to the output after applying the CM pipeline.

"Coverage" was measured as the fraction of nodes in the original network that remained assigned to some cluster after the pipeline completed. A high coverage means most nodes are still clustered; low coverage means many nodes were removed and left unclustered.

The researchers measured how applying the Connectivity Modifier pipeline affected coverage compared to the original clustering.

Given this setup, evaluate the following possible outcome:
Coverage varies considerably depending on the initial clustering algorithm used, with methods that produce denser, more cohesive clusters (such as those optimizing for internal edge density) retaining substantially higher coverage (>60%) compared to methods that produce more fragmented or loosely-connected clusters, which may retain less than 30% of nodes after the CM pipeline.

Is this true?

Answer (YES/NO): NO